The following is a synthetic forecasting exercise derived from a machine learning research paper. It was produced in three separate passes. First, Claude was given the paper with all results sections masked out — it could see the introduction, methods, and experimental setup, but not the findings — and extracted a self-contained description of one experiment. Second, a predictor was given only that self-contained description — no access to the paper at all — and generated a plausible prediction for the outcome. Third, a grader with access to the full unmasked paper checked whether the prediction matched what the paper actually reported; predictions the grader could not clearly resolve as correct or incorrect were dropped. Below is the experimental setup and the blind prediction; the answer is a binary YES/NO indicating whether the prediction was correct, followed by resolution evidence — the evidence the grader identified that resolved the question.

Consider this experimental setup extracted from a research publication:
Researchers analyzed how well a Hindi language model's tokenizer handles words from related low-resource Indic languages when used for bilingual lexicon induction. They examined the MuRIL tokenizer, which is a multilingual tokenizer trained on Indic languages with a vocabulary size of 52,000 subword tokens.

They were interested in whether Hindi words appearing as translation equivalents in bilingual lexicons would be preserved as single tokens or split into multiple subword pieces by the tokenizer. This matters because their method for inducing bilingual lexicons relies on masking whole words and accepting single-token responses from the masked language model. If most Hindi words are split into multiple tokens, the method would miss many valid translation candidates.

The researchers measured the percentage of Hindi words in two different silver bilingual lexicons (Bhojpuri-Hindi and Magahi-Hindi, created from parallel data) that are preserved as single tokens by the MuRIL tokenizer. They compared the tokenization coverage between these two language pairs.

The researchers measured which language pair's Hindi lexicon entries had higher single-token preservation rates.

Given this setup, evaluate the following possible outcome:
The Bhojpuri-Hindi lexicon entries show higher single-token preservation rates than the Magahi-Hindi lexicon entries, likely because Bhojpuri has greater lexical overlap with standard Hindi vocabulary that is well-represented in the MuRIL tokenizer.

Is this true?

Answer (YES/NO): YES